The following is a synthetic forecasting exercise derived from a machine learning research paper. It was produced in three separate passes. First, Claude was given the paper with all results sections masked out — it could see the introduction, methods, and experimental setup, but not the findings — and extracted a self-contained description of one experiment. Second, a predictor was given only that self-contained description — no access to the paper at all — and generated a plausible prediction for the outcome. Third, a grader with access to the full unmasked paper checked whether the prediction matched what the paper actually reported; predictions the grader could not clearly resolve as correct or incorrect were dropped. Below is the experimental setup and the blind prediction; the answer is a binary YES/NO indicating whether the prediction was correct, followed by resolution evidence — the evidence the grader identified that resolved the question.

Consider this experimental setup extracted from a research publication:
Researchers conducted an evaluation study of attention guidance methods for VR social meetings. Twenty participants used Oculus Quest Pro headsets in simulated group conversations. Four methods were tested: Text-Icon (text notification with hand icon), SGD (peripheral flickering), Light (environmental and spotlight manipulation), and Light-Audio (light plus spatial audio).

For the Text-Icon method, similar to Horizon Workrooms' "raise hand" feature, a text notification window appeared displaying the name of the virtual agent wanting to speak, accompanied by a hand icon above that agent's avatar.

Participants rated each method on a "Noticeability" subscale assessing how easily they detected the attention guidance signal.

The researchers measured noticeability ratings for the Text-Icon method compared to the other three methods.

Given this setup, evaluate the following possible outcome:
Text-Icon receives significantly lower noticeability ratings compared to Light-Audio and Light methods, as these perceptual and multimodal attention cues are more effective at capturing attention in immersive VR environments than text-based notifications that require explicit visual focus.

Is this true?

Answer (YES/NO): YES